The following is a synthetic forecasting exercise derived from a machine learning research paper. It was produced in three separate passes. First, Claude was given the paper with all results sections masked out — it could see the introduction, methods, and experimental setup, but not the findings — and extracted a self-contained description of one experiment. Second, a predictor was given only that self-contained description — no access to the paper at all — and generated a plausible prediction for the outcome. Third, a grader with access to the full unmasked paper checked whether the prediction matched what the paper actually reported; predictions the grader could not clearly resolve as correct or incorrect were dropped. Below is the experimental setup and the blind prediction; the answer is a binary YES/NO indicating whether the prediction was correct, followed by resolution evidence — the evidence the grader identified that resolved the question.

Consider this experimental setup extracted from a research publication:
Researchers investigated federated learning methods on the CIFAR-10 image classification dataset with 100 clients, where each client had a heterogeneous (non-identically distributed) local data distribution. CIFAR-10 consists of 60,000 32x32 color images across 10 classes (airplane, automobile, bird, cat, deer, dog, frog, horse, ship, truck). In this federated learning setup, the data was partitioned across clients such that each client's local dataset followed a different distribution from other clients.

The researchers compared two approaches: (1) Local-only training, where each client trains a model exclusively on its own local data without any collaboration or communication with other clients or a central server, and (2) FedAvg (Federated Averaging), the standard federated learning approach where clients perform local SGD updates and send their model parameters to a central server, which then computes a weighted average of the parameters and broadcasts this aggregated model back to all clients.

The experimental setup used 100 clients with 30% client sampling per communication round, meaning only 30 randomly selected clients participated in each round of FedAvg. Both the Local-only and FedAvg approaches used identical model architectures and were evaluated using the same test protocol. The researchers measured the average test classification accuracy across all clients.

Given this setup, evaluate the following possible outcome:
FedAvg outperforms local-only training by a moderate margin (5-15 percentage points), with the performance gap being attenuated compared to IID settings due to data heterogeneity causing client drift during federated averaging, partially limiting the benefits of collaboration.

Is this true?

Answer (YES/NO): NO